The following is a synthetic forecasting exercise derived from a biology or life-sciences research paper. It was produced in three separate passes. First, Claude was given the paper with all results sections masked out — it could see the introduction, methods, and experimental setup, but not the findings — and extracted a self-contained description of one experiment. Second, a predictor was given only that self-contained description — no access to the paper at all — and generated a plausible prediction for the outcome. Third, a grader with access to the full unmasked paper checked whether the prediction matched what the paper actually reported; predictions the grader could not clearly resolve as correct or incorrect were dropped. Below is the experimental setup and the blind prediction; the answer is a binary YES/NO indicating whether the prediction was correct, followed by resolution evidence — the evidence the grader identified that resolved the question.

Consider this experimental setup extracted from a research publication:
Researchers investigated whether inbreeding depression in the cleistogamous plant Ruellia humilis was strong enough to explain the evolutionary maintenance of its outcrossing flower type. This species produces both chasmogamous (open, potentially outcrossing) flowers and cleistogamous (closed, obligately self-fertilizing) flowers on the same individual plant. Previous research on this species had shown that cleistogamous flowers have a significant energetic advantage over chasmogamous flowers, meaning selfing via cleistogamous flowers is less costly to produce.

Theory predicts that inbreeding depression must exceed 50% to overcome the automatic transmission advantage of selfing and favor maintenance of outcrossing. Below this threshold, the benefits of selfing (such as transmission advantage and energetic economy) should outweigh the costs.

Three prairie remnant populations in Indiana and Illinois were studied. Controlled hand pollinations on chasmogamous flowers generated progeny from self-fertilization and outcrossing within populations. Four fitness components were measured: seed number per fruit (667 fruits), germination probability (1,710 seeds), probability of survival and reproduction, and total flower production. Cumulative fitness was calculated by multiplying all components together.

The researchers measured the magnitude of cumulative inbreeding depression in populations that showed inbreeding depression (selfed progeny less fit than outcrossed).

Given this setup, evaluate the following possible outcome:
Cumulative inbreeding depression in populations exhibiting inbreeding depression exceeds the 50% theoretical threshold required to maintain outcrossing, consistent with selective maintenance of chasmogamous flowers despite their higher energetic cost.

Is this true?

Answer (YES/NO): NO